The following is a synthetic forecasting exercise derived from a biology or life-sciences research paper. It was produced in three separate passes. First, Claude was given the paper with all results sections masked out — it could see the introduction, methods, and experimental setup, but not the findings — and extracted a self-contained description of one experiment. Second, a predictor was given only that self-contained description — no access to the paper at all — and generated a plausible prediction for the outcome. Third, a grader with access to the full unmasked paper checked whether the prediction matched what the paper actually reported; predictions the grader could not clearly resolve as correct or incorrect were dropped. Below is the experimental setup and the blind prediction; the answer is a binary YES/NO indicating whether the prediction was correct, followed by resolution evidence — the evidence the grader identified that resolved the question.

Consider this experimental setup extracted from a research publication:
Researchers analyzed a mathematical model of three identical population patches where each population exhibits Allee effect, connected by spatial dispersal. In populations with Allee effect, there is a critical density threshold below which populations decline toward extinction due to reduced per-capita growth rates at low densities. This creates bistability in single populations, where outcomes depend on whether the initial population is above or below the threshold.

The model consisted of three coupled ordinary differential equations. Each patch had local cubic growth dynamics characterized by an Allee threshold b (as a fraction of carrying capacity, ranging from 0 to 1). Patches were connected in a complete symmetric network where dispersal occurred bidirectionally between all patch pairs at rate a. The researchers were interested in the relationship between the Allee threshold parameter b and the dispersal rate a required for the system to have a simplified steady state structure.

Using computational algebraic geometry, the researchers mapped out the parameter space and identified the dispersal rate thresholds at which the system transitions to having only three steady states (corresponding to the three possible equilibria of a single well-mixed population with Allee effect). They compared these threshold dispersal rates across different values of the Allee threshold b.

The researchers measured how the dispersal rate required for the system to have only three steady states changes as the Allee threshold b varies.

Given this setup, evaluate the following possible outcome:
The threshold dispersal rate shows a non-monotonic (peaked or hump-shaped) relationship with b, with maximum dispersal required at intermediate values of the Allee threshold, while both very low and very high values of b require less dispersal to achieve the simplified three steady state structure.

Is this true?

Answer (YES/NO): NO